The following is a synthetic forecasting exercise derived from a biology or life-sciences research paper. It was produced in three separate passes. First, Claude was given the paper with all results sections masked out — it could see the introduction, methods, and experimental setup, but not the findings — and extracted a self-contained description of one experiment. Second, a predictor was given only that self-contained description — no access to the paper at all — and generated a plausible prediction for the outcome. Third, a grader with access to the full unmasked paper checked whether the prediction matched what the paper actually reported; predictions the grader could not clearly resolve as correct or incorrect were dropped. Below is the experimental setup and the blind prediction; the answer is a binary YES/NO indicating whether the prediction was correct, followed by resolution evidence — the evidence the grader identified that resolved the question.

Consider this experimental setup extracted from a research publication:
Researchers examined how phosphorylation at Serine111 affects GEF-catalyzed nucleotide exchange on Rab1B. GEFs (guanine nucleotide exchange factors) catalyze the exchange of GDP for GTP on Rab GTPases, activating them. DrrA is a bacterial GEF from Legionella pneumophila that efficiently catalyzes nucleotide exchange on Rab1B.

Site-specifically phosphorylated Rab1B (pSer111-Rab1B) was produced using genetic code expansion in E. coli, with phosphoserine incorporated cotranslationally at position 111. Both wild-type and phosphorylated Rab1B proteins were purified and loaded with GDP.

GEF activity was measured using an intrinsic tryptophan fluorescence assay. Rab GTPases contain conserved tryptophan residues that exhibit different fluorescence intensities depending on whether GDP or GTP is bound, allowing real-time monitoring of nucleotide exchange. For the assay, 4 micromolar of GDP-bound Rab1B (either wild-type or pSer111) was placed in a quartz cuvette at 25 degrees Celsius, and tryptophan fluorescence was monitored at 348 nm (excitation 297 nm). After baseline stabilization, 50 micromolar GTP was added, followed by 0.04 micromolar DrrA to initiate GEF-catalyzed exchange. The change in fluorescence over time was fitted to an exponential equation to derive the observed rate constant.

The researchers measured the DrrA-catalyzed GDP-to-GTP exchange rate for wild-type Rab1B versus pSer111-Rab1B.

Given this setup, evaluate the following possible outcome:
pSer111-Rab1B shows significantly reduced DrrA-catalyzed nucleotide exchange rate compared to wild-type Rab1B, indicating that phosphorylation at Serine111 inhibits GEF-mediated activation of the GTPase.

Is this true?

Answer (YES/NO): YES